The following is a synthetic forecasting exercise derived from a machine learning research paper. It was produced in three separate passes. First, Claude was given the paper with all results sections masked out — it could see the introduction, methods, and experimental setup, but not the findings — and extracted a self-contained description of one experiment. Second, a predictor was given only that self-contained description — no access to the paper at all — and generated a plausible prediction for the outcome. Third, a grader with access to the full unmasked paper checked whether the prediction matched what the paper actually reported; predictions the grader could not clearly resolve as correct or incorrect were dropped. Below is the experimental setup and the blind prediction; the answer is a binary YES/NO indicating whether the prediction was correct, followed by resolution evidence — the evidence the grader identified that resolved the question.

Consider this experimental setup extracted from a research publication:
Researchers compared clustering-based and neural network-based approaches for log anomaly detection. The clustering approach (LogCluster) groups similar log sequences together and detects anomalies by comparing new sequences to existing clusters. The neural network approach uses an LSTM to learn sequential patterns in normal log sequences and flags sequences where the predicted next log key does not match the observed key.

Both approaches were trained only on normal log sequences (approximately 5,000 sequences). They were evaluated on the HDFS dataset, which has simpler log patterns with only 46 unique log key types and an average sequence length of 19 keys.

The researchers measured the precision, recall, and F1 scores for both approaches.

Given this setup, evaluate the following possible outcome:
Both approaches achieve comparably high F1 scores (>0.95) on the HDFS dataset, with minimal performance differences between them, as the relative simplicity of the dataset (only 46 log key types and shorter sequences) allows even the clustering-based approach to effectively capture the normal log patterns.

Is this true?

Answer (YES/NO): NO